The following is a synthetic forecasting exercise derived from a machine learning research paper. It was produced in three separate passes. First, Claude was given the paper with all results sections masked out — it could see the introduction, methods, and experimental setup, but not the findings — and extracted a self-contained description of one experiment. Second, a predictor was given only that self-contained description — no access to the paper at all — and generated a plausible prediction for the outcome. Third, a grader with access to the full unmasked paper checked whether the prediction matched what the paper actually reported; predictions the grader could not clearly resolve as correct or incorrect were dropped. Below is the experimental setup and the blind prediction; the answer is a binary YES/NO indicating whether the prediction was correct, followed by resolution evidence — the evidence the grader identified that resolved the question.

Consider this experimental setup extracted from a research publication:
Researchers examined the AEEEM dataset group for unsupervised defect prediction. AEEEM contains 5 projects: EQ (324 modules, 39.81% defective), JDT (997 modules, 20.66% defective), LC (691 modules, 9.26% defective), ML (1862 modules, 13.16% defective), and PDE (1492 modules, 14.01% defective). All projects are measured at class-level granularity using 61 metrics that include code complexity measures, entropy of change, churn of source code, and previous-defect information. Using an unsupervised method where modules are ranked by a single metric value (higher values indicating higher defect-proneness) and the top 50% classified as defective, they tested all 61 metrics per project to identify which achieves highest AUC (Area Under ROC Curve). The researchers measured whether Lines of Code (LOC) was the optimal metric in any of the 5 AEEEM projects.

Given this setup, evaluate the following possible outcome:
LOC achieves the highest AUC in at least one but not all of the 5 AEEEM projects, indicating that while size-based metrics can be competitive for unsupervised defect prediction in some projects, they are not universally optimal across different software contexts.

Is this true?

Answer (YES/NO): NO